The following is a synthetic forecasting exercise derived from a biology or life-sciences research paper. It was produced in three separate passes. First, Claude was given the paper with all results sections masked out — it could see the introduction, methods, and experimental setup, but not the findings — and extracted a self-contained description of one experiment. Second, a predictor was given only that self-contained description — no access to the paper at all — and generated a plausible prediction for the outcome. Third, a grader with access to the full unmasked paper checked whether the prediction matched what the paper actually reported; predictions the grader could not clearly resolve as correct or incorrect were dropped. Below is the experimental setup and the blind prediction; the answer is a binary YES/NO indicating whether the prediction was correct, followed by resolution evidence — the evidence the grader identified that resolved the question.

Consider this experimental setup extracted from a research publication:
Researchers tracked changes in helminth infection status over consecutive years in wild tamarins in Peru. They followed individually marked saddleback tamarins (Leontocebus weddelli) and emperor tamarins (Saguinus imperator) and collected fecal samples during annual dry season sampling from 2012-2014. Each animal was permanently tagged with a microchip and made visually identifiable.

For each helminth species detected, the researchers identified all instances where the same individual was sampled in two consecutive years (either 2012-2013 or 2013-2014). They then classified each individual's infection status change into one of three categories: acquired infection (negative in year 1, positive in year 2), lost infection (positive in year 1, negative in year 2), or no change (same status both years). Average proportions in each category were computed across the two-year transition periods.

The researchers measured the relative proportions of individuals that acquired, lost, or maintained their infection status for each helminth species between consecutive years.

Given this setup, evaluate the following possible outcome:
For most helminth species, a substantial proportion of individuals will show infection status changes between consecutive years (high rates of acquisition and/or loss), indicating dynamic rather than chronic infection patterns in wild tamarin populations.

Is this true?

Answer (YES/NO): NO